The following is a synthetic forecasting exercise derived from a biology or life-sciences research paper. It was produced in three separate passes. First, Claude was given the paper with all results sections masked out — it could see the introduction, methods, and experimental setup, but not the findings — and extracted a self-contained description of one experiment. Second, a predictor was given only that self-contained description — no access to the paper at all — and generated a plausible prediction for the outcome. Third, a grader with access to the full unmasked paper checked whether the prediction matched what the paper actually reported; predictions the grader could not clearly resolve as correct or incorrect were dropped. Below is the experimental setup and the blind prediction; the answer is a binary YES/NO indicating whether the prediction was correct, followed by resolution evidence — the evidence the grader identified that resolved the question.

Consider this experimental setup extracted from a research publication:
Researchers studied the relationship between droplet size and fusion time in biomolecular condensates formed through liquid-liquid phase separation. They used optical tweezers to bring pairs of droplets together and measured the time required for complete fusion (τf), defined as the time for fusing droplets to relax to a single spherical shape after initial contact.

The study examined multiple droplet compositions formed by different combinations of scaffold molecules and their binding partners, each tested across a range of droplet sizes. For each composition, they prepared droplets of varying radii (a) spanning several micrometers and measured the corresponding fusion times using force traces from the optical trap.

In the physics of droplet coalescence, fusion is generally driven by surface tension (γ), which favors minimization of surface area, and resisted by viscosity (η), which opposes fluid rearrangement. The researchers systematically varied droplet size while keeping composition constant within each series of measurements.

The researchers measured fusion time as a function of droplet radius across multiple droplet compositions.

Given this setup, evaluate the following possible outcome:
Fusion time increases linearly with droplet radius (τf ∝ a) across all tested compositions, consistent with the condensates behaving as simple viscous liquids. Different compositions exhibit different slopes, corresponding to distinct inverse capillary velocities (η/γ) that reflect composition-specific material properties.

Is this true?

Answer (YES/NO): YES